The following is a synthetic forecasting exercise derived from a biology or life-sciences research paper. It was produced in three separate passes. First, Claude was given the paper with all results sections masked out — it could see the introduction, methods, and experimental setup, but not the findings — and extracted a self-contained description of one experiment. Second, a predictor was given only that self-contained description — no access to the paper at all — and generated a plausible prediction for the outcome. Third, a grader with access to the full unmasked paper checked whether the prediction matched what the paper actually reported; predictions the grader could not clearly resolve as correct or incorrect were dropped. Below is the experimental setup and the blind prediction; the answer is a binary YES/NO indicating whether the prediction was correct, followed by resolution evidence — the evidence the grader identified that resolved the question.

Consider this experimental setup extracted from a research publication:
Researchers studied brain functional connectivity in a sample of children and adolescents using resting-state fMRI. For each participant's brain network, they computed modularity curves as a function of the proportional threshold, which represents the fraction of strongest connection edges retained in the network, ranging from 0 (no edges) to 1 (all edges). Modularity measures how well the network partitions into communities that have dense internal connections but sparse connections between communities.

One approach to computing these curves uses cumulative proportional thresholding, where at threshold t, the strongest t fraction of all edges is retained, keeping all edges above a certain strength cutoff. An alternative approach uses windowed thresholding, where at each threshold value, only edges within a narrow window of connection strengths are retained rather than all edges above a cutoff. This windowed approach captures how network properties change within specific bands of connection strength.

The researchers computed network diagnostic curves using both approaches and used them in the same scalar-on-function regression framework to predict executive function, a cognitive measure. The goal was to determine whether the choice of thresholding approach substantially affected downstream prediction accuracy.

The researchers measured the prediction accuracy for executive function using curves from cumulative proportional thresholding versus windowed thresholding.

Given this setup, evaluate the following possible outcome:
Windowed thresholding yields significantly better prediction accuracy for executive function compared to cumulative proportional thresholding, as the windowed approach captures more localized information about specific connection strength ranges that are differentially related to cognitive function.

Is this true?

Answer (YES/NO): NO